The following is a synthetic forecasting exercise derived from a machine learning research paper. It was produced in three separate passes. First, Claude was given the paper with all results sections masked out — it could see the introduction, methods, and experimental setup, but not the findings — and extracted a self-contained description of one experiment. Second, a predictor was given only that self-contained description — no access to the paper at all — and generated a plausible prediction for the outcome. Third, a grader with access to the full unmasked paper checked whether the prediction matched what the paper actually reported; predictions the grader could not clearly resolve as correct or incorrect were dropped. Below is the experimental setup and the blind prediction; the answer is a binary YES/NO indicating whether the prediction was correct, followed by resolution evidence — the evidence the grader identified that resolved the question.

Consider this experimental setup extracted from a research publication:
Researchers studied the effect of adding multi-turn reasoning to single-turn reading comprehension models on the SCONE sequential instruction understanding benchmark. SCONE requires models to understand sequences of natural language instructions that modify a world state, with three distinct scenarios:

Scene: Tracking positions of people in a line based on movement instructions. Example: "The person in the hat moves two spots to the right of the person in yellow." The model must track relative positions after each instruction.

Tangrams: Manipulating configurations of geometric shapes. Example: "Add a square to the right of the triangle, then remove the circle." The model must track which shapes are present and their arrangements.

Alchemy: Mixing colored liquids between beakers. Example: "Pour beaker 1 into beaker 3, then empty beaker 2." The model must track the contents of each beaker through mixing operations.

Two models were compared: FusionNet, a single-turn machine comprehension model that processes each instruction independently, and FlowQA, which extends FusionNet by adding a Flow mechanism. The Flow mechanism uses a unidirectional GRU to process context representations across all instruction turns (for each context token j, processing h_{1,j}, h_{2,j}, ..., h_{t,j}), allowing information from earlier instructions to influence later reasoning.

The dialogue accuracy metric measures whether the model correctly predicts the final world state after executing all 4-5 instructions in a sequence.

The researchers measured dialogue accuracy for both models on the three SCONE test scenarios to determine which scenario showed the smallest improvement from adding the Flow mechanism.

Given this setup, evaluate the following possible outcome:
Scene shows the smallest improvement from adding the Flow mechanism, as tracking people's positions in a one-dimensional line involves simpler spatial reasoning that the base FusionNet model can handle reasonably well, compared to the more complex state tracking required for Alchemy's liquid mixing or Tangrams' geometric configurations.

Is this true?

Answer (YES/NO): NO